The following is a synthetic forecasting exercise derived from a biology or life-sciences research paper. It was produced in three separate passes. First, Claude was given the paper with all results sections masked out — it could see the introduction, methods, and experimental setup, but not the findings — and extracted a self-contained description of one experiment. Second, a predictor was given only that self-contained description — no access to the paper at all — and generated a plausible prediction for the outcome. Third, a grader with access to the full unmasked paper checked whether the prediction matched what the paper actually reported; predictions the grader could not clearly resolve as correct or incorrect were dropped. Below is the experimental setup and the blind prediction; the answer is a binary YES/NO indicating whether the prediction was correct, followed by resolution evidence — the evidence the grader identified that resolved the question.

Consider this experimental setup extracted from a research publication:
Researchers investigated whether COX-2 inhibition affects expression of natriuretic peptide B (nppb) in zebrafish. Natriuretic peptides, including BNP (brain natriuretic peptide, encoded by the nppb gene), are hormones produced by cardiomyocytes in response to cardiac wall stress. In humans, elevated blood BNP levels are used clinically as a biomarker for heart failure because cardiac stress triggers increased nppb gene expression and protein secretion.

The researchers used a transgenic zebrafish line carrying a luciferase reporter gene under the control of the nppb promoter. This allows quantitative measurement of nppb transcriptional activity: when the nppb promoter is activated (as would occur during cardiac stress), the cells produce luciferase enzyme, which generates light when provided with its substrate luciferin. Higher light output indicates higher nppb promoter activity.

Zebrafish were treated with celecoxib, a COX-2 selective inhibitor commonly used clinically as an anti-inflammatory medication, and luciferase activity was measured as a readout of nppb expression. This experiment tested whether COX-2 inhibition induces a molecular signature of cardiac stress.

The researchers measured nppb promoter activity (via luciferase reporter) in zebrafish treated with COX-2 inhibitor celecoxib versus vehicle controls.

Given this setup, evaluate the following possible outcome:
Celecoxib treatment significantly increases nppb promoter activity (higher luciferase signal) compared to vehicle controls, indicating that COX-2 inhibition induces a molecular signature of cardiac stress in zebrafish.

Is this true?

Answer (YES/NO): YES